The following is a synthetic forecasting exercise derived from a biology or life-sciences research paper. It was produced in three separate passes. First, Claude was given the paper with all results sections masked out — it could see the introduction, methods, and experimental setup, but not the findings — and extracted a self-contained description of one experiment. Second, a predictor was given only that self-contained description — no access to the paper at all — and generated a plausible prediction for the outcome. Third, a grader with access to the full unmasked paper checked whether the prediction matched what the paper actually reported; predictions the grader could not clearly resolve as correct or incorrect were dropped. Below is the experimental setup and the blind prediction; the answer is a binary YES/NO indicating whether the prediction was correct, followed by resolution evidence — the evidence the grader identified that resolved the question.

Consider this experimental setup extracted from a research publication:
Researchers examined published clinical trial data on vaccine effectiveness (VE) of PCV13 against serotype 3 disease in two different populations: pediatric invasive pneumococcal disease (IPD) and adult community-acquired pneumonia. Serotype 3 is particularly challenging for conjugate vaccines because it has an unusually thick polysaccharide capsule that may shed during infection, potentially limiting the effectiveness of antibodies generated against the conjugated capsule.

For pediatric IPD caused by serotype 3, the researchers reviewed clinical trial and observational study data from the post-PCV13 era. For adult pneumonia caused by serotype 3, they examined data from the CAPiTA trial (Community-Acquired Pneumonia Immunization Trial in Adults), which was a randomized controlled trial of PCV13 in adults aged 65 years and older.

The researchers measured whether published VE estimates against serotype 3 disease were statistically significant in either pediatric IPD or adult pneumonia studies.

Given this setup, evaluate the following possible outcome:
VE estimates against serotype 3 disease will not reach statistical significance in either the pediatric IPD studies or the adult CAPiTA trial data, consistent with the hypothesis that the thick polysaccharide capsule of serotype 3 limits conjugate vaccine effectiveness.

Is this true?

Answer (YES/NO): YES